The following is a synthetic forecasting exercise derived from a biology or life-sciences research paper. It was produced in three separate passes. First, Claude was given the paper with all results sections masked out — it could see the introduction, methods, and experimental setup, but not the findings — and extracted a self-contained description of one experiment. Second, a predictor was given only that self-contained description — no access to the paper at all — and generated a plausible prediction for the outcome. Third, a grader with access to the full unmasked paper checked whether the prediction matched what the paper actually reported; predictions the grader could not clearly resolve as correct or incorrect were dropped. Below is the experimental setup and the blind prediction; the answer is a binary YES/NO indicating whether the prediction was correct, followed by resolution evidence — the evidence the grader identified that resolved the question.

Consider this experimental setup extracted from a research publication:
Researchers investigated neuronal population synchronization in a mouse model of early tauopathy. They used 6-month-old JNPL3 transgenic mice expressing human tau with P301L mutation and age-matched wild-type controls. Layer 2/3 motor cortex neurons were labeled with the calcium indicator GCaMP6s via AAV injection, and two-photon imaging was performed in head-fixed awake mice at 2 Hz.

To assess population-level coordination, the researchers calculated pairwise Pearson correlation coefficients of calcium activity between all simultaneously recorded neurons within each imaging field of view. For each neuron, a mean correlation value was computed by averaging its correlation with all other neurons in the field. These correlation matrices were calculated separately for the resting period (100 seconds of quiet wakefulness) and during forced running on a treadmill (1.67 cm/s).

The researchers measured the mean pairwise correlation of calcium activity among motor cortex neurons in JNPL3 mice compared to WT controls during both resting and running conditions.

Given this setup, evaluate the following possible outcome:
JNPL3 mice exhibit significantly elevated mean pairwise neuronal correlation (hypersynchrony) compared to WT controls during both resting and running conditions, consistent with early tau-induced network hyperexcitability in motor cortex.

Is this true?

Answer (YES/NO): NO